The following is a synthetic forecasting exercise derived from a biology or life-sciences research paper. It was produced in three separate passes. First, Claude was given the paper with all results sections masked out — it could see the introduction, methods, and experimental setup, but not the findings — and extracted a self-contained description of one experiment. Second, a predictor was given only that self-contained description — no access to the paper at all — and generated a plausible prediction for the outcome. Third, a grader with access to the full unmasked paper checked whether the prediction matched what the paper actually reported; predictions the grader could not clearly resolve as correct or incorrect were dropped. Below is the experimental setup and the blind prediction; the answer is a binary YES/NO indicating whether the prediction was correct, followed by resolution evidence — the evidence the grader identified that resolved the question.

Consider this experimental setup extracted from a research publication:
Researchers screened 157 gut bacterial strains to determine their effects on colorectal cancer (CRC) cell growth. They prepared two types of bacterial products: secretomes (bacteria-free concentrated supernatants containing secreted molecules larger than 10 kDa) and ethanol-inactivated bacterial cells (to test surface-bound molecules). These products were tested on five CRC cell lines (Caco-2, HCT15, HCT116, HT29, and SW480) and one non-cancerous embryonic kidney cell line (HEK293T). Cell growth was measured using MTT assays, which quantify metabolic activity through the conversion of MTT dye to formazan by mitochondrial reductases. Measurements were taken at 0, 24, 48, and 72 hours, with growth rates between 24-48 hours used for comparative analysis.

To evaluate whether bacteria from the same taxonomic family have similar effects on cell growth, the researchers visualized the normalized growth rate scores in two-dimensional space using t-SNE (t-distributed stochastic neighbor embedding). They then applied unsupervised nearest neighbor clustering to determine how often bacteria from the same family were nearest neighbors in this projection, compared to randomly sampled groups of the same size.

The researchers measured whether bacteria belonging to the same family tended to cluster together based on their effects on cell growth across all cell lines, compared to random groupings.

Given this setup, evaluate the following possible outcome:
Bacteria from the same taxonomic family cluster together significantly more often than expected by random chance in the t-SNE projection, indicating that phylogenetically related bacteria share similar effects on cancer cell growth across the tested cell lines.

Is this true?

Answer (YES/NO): YES